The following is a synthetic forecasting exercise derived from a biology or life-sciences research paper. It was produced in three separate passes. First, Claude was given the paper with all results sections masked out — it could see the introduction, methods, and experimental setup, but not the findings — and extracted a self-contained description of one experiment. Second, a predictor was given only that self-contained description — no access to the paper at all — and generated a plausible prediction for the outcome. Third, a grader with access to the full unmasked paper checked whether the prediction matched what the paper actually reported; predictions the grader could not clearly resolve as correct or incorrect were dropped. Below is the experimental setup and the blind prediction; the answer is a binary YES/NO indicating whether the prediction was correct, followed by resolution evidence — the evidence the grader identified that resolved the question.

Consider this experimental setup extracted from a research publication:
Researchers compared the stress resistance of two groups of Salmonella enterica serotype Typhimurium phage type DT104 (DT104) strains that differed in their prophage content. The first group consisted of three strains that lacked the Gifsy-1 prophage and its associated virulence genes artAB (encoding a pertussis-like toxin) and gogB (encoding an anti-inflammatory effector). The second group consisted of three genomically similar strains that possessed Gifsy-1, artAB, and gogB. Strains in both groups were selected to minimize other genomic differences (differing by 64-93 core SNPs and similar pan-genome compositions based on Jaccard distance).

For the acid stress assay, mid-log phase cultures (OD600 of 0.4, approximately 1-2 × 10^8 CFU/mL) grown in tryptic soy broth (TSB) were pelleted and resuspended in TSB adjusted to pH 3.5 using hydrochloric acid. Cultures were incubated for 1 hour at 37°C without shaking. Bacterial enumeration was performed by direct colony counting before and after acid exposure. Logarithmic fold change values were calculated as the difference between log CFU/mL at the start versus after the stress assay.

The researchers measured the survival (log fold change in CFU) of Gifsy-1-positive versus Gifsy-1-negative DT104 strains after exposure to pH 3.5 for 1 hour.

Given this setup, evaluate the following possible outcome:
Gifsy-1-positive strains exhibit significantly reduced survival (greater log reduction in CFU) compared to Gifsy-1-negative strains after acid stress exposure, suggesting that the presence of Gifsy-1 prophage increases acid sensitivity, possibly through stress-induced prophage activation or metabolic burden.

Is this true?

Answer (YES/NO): NO